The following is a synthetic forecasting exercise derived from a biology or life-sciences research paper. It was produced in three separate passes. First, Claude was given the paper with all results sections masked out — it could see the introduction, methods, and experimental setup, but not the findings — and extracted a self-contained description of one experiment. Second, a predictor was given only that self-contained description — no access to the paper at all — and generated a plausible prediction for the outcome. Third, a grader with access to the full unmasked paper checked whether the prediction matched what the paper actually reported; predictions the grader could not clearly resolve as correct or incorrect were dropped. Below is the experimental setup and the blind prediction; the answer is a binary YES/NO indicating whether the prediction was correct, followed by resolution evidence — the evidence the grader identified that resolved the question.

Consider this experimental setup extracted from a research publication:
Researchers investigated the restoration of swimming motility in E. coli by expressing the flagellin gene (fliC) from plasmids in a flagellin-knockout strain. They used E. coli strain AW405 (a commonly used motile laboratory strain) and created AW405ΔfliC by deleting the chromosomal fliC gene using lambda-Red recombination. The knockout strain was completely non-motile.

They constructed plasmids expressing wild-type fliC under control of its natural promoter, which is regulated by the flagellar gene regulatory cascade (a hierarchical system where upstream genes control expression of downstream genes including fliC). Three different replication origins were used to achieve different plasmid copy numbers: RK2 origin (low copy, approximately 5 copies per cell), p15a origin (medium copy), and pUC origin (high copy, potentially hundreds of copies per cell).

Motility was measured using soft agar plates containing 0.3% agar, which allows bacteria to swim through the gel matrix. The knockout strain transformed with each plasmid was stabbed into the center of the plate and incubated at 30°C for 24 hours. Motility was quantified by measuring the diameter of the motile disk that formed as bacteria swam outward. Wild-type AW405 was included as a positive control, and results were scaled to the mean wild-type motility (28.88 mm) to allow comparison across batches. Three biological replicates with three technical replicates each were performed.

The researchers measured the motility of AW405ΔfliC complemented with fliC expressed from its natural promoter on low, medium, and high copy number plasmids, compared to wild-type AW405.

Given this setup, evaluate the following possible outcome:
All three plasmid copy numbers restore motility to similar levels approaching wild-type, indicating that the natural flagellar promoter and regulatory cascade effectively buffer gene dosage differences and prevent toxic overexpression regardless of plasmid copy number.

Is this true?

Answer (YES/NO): NO